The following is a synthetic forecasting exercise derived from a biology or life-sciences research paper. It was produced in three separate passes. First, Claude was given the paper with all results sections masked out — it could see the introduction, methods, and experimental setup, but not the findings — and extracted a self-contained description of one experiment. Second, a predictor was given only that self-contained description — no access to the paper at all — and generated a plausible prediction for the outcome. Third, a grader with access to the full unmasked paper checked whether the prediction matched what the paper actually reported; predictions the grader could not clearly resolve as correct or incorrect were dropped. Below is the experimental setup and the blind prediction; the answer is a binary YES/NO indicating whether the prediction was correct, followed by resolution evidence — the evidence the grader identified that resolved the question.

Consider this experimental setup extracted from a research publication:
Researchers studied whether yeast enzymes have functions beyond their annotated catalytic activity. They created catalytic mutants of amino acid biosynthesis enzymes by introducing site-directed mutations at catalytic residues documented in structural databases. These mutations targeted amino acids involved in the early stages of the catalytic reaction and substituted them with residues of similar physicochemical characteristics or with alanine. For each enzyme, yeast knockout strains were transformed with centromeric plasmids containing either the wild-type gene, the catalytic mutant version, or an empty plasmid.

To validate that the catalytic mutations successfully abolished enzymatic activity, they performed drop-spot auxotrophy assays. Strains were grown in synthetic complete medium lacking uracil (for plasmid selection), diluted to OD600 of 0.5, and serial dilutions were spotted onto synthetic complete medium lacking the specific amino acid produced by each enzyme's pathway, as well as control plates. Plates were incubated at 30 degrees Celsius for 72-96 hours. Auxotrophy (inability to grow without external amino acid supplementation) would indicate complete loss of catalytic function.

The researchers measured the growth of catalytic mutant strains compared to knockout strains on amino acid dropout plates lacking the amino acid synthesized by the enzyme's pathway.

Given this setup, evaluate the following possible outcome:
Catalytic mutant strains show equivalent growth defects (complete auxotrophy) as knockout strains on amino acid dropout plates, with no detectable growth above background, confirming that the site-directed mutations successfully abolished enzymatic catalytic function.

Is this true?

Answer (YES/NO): NO